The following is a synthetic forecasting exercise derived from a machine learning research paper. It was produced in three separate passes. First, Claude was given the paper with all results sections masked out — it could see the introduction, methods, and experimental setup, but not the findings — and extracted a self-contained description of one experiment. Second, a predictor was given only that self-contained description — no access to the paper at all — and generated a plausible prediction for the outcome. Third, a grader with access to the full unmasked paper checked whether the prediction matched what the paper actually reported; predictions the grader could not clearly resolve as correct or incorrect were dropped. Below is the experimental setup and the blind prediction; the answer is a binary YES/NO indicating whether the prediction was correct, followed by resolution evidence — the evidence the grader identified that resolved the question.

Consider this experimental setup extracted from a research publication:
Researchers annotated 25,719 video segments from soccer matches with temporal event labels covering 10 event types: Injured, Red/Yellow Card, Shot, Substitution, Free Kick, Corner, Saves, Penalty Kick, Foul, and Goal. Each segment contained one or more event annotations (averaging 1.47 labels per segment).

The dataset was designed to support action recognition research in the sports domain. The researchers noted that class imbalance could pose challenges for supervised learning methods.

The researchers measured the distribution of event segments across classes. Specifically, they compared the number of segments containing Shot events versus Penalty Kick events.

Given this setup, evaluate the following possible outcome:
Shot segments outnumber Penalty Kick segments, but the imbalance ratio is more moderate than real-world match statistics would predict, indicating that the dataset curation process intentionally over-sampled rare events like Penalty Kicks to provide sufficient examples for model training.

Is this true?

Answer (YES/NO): NO